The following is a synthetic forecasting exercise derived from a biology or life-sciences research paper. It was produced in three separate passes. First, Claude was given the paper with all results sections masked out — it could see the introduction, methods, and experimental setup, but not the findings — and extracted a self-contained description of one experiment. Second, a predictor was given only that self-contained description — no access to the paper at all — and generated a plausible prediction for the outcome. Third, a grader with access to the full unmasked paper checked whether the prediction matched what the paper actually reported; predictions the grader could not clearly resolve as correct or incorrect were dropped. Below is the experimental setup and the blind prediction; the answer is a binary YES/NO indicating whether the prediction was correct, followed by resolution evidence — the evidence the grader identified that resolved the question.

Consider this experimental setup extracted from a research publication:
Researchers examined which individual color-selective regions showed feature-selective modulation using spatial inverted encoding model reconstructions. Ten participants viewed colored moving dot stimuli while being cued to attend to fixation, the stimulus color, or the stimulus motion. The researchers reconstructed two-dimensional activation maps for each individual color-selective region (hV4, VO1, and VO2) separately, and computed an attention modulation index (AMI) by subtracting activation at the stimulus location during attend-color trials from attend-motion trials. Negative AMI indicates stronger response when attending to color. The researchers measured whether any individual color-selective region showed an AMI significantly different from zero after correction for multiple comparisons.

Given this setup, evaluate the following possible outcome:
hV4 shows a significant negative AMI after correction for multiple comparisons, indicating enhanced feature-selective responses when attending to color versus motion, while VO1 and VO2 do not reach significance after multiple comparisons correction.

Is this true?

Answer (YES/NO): NO